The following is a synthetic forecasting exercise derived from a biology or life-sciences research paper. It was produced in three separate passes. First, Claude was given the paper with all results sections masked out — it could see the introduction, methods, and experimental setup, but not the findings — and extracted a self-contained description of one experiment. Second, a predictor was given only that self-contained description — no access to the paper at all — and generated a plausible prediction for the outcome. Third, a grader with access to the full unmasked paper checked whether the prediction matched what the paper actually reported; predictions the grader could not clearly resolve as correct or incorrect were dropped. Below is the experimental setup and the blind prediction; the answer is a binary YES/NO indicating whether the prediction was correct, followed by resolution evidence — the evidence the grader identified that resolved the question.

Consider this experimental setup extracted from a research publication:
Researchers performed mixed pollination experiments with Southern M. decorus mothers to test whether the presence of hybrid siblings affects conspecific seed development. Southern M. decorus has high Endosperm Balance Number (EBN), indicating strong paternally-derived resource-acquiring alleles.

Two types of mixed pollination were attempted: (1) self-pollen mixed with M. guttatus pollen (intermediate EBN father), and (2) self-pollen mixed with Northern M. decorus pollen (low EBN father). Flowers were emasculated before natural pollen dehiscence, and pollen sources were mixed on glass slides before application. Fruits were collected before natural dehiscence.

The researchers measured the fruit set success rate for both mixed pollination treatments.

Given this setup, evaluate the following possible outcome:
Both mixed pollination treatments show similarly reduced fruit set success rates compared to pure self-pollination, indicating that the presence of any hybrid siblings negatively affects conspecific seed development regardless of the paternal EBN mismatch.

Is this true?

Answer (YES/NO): NO